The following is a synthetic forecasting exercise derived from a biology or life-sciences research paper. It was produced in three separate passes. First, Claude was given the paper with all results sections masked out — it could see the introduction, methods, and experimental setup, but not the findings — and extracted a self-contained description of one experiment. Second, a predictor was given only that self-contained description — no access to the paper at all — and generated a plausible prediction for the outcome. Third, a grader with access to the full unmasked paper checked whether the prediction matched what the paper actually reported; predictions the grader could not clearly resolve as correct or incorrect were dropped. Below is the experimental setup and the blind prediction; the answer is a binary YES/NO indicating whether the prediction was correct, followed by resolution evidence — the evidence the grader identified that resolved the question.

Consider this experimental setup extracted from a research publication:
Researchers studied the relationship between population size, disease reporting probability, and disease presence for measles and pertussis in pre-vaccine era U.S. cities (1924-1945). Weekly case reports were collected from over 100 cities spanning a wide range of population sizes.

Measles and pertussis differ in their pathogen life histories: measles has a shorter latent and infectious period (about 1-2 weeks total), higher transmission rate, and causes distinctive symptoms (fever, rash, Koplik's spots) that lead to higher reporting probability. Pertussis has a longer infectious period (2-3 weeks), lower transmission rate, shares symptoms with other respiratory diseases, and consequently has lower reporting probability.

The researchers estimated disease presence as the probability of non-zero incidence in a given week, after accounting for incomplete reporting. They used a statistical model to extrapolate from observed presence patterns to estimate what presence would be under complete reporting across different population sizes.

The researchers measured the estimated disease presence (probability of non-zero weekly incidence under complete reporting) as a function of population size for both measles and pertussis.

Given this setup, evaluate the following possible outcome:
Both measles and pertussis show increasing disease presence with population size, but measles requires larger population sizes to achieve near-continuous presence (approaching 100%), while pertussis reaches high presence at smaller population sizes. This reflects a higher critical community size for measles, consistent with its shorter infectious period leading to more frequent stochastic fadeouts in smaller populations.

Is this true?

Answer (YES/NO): YES